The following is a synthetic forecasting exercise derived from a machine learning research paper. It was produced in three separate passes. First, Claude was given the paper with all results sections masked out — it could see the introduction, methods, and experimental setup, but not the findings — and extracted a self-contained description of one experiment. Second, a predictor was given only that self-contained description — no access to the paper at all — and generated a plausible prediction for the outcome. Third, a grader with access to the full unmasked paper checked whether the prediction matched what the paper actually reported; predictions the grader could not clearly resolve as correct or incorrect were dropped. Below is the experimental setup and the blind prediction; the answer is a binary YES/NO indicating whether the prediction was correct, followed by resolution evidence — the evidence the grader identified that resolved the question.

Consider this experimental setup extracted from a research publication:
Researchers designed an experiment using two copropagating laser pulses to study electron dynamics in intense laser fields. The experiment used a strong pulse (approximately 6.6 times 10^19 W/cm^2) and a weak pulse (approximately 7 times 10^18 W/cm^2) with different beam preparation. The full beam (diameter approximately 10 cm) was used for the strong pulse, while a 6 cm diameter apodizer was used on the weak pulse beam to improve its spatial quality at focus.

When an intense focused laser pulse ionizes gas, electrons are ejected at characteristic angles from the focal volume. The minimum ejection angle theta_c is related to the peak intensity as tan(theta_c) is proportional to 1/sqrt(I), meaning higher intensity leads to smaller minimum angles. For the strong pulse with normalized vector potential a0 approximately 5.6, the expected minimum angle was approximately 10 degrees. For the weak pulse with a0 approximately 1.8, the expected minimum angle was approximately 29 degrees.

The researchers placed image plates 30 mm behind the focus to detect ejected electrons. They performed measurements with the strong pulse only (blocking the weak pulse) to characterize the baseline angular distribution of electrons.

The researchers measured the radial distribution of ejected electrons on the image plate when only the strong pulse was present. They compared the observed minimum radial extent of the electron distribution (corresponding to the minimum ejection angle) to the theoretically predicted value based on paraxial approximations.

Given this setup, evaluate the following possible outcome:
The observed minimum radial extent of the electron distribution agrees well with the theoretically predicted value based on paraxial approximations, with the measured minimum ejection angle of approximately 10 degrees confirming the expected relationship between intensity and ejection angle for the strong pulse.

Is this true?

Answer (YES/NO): NO